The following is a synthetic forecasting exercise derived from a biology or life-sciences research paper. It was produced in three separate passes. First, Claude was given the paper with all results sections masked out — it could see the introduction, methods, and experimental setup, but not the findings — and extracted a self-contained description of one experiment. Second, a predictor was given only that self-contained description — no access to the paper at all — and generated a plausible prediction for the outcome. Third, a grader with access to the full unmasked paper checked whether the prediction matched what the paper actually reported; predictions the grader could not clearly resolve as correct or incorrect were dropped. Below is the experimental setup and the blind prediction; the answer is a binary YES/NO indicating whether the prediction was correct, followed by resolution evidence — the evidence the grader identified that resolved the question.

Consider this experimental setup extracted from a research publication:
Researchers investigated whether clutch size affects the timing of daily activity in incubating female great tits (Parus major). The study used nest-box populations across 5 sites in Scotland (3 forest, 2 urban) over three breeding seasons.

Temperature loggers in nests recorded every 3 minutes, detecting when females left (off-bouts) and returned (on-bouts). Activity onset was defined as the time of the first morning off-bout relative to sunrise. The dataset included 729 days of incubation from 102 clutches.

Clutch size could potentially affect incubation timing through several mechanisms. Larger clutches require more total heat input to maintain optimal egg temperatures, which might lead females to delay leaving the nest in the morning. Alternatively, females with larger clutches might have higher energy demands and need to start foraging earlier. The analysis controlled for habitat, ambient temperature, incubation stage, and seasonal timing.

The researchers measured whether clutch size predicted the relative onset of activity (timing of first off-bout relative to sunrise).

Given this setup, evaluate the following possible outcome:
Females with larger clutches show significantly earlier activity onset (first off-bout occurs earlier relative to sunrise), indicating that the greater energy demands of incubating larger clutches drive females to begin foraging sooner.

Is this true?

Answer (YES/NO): NO